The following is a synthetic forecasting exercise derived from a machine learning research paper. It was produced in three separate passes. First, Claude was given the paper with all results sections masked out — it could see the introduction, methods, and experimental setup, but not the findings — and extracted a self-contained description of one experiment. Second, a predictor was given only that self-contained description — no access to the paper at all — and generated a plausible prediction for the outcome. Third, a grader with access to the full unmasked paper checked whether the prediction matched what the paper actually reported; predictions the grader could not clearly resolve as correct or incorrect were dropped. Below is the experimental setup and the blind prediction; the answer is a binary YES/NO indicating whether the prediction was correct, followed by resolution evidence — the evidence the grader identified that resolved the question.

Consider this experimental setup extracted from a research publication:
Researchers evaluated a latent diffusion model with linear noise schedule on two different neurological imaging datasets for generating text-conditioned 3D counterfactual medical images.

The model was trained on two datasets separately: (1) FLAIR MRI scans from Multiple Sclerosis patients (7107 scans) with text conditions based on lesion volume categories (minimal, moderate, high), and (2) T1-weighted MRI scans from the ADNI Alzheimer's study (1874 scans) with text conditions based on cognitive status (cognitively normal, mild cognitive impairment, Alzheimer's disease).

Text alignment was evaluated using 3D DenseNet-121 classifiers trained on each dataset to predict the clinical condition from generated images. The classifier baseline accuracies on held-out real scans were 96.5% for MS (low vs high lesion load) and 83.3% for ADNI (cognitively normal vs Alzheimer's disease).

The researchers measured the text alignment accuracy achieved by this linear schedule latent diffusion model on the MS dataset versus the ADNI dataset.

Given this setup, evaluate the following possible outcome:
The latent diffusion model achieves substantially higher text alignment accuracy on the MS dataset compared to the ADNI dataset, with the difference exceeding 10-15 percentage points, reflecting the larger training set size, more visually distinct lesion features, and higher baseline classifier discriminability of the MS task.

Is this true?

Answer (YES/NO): YES